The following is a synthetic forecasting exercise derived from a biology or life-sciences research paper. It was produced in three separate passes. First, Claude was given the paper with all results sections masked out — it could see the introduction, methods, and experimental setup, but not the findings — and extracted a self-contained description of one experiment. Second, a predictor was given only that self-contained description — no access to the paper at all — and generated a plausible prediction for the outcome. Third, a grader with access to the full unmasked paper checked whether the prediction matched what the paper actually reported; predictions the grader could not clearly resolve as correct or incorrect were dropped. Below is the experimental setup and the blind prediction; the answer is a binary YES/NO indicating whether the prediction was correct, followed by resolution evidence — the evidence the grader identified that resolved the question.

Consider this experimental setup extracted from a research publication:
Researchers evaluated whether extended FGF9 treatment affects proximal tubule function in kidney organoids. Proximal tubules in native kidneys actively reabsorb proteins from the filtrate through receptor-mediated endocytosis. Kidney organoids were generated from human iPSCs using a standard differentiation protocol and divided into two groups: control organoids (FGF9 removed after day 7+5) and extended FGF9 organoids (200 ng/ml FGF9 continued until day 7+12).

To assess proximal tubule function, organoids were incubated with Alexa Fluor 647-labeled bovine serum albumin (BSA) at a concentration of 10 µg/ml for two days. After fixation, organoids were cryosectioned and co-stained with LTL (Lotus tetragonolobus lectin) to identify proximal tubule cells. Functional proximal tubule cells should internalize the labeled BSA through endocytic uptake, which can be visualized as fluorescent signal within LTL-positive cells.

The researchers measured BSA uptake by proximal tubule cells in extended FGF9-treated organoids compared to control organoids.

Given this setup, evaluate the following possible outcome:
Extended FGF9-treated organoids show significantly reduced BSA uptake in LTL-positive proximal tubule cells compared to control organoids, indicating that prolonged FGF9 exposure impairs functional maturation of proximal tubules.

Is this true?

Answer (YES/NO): NO